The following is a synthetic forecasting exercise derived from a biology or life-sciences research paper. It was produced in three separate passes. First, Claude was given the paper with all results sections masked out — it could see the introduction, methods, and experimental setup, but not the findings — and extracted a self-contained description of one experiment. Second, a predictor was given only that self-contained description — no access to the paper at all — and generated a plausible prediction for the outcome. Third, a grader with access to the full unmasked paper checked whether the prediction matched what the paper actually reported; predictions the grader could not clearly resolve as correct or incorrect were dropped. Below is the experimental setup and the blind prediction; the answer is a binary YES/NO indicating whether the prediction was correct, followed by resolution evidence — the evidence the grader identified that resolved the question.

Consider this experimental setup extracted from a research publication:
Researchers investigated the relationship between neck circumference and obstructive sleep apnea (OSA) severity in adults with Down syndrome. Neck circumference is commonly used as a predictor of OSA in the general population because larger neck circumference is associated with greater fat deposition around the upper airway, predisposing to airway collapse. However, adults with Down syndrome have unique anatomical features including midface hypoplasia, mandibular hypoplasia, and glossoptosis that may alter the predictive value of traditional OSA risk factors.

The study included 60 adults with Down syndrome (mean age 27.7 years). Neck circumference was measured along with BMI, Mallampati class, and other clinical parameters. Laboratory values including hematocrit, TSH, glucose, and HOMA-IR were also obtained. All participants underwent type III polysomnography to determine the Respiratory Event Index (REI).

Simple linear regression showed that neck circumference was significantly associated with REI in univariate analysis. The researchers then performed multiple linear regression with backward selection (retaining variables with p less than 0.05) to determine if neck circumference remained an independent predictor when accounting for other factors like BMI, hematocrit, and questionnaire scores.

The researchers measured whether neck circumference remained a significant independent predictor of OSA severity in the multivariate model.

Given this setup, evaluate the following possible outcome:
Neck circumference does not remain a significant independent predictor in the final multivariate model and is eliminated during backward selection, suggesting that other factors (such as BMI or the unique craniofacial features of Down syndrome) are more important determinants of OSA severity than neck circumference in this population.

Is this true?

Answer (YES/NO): YES